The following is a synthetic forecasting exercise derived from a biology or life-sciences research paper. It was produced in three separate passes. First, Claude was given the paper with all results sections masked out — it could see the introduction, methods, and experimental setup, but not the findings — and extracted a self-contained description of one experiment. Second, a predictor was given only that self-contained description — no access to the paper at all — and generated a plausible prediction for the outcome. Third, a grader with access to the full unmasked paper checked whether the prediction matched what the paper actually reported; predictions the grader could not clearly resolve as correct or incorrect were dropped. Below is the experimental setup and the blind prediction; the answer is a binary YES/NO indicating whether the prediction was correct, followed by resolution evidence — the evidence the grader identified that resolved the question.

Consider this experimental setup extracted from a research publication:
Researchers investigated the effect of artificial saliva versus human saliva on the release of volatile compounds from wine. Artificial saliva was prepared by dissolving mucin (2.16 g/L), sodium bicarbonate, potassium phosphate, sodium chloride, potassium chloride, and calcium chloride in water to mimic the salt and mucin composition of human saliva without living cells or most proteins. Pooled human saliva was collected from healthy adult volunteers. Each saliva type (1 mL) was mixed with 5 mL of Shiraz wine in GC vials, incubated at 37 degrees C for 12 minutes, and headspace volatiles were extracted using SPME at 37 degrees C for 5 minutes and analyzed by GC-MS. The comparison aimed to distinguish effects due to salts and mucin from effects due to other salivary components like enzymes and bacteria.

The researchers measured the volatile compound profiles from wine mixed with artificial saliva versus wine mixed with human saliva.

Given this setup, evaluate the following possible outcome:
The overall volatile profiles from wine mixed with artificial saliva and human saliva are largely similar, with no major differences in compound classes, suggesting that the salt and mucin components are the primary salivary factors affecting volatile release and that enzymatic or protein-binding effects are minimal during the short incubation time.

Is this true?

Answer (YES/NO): NO